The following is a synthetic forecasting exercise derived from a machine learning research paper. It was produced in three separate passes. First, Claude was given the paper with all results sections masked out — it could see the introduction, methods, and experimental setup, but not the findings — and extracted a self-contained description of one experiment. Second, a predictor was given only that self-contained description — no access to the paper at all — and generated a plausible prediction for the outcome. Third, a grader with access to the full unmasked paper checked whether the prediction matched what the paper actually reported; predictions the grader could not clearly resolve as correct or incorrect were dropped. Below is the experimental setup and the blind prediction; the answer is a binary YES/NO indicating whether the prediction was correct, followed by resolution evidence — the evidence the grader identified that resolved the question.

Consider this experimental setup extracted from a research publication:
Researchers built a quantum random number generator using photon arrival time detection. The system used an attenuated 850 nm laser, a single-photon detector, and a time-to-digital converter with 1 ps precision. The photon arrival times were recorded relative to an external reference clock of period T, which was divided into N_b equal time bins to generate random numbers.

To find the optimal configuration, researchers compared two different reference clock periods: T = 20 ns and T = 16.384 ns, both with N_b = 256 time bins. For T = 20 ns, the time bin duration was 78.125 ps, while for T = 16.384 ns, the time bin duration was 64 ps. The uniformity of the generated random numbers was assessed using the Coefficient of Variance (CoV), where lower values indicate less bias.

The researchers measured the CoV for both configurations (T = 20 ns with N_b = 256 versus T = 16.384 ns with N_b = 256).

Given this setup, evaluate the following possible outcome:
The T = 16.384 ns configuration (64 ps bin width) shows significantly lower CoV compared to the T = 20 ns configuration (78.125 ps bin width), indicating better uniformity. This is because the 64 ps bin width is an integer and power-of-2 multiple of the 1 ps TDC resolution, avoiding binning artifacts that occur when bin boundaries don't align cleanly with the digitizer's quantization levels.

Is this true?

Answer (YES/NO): YES